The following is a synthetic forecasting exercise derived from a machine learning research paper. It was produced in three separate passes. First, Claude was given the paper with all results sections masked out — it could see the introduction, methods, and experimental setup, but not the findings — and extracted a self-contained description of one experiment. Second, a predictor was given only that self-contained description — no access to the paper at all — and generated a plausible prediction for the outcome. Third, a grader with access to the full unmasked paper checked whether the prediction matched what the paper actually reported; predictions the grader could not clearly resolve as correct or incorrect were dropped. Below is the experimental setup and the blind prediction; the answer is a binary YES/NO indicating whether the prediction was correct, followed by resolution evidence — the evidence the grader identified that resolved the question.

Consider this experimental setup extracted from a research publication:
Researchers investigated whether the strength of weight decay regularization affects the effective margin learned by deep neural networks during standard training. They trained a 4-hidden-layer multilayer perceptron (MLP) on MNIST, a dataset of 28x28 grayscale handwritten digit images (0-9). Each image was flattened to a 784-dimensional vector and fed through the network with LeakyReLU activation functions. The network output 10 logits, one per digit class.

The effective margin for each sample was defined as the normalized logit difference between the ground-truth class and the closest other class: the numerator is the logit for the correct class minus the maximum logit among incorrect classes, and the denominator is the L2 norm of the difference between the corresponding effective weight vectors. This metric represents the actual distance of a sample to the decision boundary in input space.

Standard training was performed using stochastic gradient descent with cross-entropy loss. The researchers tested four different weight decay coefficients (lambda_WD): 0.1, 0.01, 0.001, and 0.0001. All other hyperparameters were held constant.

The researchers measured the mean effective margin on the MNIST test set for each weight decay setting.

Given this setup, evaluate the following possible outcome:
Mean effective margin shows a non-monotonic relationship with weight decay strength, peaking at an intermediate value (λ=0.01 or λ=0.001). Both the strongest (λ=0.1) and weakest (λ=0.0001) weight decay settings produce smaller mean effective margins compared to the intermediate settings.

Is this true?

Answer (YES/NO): YES